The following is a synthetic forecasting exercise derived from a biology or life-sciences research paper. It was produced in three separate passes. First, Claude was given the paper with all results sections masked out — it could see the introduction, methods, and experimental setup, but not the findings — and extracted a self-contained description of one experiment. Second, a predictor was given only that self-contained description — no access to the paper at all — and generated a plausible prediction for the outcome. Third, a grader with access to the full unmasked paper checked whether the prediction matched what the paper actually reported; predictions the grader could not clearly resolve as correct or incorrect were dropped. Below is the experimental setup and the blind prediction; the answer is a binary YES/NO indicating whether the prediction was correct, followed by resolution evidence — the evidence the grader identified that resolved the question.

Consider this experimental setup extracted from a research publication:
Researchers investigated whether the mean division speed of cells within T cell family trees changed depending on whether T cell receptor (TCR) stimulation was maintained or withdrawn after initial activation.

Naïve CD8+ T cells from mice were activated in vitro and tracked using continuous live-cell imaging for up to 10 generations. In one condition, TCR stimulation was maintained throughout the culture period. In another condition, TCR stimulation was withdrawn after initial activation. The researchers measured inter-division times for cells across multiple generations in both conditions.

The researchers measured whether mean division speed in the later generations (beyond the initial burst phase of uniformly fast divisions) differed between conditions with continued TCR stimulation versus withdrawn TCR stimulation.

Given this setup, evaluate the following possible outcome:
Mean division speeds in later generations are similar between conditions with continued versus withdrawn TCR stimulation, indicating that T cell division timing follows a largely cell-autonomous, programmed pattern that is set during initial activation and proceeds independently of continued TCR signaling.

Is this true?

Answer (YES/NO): NO